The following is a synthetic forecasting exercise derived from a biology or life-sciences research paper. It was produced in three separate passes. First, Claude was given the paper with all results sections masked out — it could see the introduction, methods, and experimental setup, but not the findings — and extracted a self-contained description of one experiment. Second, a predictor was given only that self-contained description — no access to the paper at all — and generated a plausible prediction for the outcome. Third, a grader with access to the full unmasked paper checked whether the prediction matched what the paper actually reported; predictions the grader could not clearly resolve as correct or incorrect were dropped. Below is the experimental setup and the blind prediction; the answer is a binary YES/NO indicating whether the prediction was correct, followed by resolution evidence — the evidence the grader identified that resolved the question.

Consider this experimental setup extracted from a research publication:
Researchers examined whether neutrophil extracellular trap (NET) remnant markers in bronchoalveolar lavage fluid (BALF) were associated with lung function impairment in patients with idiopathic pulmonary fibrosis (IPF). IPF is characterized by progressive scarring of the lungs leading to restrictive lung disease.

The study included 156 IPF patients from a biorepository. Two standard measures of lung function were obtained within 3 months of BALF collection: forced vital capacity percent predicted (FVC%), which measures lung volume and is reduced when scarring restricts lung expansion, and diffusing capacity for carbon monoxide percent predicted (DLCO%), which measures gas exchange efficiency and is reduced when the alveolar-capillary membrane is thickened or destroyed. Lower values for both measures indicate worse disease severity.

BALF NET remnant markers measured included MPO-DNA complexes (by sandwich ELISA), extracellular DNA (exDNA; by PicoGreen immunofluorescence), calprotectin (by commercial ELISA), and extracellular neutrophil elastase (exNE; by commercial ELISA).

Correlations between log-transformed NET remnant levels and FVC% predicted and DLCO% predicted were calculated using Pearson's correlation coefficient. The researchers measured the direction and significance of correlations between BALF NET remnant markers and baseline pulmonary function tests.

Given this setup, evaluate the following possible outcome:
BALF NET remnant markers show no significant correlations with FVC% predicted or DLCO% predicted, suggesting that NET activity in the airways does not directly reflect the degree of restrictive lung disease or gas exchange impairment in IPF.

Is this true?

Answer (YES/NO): NO